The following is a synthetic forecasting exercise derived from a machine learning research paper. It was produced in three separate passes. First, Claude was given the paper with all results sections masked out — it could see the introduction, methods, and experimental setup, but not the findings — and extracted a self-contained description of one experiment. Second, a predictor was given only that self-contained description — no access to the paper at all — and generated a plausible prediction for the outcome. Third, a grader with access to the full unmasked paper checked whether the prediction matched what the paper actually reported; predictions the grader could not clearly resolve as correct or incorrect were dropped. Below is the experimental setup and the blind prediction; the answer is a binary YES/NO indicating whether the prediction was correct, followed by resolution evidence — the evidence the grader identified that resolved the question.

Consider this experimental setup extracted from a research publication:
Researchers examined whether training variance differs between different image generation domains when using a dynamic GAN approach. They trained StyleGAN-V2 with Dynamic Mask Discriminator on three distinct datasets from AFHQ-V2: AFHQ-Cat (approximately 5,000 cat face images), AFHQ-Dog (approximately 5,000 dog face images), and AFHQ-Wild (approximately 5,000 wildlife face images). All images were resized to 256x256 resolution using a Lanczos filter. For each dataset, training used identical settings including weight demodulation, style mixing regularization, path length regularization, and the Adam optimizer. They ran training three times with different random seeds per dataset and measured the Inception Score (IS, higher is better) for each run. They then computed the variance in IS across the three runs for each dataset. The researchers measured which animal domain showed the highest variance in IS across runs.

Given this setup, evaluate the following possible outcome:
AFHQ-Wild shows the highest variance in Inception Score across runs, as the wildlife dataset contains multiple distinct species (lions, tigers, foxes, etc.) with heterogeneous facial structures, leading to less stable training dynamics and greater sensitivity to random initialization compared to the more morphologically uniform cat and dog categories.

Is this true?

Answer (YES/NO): NO